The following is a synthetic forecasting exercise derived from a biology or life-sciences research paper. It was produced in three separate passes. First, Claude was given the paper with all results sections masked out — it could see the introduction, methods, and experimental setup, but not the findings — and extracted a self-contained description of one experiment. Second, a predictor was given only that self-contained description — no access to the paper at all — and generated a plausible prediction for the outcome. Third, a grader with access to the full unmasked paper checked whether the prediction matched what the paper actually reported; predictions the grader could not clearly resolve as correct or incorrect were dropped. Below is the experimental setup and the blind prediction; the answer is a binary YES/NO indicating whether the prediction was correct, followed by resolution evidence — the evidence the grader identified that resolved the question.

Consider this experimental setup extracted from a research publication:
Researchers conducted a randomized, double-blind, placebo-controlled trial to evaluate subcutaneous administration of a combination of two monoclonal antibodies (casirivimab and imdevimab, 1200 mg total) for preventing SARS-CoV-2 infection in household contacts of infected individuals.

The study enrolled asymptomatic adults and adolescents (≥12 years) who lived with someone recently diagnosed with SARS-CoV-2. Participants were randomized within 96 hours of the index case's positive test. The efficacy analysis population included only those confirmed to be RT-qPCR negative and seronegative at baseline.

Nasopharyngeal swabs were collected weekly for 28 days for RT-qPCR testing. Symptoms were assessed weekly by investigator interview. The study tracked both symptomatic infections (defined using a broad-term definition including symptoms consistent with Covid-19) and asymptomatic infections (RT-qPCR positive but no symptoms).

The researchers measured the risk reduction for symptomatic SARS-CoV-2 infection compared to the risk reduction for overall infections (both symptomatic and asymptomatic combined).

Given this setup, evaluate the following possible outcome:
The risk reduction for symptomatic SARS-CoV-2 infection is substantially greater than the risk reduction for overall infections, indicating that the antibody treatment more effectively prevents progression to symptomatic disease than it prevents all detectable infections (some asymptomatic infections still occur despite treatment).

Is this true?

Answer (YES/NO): YES